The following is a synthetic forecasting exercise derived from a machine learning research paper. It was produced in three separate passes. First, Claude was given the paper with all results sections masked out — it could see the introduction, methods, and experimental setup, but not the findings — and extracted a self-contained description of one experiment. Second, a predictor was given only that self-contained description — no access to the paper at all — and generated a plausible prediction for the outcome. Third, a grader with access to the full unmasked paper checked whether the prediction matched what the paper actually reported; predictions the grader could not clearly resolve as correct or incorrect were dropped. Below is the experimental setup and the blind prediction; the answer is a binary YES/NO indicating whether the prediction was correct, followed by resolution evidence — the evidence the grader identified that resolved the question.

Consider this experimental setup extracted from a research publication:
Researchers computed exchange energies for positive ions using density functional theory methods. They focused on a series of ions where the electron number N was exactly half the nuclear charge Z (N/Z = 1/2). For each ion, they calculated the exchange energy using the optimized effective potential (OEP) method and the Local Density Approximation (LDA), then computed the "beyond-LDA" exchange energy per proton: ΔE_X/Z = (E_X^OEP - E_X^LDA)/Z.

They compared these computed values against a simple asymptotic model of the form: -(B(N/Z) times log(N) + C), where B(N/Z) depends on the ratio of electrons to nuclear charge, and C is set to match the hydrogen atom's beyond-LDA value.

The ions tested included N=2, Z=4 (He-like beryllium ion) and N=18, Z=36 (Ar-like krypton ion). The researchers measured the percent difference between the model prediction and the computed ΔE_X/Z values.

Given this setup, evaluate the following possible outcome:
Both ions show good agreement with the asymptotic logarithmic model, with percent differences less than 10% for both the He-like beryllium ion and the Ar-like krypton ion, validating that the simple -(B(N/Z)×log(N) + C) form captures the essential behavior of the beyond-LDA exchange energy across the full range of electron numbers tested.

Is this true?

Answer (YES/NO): NO